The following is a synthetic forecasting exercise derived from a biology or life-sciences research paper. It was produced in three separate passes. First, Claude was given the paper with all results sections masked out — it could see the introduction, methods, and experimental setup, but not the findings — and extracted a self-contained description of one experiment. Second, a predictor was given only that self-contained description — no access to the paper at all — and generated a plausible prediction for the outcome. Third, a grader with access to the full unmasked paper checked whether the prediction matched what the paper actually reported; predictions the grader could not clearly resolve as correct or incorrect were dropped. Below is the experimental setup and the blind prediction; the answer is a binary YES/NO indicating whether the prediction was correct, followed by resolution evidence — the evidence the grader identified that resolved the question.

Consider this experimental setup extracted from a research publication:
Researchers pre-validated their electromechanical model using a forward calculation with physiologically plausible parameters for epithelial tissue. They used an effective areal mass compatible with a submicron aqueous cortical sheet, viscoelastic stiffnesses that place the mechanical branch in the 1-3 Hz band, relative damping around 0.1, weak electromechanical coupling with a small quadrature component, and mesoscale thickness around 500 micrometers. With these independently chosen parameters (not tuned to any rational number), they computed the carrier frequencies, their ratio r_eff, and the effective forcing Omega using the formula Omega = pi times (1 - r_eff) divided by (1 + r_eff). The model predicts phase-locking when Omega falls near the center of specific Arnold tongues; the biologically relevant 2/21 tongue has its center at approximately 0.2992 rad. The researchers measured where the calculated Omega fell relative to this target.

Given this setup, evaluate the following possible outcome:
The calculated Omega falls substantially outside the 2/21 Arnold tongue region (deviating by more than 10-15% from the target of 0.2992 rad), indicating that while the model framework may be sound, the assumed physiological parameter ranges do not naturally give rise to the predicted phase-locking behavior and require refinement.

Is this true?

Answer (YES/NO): NO